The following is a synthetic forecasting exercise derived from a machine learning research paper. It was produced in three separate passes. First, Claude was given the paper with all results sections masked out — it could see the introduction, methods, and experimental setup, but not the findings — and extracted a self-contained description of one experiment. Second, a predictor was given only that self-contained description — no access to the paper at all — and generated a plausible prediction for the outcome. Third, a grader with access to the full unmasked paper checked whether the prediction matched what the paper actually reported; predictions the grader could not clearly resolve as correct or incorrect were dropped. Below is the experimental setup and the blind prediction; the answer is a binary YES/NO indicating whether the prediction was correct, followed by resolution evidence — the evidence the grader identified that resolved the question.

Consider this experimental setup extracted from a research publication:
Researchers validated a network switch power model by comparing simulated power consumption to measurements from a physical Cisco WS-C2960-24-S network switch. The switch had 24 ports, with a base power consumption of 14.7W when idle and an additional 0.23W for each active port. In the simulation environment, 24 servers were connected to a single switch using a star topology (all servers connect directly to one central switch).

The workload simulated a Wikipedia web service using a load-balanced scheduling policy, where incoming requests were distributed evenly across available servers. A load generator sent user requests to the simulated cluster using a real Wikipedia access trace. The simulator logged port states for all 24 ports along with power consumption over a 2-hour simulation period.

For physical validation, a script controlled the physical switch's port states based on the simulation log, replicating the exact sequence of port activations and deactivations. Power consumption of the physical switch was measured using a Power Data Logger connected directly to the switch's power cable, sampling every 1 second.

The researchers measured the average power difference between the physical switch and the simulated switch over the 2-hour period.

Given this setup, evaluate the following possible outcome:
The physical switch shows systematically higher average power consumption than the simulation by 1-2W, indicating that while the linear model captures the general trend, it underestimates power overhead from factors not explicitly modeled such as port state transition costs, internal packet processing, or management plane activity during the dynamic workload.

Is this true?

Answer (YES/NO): NO